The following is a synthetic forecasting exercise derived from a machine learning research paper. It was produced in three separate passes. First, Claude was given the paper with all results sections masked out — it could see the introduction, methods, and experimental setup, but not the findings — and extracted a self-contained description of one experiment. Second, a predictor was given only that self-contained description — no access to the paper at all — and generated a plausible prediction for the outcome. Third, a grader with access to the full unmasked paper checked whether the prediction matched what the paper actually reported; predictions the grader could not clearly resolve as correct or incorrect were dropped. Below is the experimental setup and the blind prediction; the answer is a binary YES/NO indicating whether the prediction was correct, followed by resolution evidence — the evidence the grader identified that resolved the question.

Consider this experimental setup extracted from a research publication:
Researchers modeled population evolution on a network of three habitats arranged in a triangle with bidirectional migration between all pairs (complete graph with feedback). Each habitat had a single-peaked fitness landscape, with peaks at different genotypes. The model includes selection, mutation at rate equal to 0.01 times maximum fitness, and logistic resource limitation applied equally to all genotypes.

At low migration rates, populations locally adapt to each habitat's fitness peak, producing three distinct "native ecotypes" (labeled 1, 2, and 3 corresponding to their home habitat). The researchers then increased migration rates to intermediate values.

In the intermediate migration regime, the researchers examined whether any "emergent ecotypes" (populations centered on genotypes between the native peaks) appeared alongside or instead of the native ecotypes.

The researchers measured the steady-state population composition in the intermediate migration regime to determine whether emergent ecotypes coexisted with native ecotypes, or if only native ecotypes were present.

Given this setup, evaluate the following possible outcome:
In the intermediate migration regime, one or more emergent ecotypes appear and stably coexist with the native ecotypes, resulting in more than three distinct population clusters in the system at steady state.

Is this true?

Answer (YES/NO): NO